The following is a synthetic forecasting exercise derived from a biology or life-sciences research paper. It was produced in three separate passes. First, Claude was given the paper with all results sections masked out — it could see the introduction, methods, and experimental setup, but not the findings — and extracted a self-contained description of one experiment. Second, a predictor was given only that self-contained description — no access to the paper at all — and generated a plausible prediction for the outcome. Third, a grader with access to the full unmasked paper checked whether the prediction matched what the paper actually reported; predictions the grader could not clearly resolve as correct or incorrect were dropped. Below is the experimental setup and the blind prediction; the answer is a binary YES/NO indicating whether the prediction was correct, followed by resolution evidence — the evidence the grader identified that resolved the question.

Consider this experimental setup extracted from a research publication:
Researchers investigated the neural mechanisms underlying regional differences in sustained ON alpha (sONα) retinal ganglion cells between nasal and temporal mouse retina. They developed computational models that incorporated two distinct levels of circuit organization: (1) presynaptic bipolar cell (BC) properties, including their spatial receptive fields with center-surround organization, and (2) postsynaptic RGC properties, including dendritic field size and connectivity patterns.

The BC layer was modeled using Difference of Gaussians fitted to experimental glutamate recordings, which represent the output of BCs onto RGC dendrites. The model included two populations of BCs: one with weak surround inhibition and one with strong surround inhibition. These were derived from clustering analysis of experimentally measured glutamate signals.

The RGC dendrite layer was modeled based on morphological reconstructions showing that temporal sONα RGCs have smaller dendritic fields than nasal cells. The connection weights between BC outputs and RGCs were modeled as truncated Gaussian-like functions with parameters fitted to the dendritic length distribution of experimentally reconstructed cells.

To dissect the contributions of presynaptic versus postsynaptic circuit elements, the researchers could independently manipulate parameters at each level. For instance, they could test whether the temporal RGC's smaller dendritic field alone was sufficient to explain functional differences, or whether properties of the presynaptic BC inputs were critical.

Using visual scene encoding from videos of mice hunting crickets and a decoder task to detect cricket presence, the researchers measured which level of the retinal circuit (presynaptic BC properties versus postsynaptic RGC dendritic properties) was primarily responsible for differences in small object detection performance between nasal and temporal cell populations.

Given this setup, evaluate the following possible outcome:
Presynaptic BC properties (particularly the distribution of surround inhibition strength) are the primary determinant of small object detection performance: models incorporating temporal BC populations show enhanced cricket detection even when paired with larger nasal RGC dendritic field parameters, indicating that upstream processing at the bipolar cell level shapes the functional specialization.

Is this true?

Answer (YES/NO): YES